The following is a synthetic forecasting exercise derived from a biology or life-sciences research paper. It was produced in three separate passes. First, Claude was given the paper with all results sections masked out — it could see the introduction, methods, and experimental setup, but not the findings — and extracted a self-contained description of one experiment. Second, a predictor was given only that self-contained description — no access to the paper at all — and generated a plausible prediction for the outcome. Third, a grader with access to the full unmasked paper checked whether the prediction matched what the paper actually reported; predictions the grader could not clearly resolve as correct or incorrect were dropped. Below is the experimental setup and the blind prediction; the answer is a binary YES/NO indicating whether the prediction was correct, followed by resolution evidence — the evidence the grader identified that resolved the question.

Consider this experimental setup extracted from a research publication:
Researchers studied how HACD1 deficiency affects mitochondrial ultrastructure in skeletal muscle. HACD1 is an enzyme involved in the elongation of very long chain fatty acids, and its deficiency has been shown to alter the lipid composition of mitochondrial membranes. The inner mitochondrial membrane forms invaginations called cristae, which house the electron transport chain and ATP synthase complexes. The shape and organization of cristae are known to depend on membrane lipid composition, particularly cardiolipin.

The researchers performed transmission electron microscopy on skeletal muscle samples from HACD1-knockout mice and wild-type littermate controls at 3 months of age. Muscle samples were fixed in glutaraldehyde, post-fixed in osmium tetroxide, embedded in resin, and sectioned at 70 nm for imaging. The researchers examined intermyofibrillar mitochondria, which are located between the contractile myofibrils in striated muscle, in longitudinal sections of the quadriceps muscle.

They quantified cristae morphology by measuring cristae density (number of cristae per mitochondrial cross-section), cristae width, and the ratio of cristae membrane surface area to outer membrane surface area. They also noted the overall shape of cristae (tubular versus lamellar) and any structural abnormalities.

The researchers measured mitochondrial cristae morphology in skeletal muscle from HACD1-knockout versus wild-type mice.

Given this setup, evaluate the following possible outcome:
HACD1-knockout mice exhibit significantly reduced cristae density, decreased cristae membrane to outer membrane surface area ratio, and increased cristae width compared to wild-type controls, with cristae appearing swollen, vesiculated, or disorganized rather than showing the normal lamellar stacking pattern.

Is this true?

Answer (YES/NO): NO